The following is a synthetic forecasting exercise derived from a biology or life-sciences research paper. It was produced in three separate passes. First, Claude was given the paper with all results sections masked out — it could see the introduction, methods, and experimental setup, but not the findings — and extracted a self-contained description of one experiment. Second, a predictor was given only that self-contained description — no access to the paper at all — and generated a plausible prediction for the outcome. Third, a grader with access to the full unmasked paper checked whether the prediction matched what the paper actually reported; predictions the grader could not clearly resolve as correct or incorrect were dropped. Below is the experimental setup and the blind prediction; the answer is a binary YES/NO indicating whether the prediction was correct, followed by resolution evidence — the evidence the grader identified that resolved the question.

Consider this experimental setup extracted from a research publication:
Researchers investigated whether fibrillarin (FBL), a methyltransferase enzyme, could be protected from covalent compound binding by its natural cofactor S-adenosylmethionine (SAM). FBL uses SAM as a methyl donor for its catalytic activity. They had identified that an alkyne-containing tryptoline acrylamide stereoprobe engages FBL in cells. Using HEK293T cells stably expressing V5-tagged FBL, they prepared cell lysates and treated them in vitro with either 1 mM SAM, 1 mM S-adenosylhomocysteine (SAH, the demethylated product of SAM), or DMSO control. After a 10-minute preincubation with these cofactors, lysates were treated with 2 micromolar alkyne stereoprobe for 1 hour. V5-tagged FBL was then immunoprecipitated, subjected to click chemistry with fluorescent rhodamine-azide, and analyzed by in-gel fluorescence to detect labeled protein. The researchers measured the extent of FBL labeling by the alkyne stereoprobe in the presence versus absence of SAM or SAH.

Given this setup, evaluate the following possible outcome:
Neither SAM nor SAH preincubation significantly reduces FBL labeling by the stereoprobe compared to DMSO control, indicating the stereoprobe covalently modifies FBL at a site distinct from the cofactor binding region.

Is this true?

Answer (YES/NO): NO